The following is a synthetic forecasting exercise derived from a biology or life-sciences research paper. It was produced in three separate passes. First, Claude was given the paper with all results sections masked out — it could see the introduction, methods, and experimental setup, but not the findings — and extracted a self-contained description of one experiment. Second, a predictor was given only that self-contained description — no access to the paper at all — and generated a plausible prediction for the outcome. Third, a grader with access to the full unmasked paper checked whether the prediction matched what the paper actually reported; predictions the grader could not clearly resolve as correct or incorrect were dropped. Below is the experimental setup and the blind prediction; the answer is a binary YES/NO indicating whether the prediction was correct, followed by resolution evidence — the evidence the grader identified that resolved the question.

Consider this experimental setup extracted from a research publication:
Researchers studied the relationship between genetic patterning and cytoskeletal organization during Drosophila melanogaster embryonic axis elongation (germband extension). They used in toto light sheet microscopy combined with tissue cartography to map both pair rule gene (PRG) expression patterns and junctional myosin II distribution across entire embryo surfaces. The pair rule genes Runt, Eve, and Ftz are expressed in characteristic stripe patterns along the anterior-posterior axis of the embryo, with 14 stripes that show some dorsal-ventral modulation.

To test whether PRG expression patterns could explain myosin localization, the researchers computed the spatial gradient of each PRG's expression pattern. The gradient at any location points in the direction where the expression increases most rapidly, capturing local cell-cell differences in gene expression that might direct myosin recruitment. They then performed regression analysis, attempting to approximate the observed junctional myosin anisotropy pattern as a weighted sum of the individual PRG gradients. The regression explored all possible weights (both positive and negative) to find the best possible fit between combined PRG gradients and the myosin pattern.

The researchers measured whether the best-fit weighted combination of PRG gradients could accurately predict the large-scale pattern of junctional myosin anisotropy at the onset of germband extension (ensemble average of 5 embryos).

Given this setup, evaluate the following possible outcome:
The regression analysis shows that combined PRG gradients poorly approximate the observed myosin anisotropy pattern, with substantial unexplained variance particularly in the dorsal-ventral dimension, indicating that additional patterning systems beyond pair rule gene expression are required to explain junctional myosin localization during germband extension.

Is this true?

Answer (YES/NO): NO